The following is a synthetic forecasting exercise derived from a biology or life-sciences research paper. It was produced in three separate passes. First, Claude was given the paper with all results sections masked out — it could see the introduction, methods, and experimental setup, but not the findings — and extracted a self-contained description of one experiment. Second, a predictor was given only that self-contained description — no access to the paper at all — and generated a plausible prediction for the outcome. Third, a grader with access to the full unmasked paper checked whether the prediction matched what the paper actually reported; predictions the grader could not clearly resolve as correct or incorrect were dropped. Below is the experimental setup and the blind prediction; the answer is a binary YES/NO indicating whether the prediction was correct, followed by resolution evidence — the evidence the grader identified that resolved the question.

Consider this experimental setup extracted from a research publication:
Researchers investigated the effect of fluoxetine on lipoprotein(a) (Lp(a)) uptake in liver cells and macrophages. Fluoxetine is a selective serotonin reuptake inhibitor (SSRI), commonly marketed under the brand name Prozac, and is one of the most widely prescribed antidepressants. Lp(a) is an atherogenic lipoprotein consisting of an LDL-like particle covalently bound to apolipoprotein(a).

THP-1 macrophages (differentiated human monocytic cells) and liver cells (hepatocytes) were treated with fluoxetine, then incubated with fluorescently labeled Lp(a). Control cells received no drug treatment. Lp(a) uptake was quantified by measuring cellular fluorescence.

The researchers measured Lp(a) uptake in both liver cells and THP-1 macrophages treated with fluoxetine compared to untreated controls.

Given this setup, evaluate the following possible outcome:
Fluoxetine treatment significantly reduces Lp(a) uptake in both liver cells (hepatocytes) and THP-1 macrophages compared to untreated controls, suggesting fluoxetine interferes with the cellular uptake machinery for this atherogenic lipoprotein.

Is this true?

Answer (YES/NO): NO